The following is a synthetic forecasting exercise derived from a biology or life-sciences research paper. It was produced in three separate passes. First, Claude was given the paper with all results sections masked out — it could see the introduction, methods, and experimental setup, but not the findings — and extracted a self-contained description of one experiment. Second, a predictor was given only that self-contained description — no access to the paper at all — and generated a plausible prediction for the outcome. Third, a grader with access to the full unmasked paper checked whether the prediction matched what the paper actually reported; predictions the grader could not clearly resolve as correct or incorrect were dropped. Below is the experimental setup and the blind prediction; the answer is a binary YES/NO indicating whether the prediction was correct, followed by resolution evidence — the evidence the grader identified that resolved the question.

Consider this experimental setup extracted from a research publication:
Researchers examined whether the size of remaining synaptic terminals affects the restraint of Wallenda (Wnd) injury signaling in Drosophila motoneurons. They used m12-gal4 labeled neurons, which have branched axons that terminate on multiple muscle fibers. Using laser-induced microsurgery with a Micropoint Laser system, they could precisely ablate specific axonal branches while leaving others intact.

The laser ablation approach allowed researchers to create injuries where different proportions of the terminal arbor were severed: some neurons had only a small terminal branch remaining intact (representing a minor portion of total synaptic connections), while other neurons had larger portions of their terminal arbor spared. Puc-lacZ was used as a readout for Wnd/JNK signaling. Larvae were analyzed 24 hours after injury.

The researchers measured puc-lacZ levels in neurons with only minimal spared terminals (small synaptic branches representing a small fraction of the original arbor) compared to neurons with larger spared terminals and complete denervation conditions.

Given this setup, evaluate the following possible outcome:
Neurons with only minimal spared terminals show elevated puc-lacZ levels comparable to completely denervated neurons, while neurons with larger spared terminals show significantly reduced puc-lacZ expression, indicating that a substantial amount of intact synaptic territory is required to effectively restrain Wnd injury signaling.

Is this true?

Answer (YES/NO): NO